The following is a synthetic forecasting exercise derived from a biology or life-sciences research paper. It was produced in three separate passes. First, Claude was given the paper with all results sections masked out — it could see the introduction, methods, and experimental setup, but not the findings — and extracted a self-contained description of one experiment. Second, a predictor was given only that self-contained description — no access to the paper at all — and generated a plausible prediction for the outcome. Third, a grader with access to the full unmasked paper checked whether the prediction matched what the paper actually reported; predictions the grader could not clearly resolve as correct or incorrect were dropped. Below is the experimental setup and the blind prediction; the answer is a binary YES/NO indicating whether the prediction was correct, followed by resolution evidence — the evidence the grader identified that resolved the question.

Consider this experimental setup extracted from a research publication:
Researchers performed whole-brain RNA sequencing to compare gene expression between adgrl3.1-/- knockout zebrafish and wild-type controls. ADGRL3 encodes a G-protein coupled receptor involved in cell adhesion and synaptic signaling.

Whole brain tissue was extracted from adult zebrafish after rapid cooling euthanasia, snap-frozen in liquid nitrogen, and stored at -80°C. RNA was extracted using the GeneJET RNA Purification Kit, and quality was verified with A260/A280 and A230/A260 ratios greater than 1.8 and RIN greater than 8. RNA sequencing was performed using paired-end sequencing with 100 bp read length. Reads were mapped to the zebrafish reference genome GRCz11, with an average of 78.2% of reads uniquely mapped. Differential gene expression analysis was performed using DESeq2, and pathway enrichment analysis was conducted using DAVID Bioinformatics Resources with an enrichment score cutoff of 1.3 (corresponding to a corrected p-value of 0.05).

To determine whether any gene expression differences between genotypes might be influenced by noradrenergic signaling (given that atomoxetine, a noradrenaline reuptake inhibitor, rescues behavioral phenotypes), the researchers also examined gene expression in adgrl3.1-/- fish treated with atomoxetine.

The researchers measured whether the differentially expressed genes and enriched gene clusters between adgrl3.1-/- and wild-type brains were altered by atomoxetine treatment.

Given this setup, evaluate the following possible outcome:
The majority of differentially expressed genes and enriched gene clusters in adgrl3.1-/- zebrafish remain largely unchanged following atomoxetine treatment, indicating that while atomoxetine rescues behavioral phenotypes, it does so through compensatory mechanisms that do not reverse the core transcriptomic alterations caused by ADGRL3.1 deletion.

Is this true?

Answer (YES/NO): YES